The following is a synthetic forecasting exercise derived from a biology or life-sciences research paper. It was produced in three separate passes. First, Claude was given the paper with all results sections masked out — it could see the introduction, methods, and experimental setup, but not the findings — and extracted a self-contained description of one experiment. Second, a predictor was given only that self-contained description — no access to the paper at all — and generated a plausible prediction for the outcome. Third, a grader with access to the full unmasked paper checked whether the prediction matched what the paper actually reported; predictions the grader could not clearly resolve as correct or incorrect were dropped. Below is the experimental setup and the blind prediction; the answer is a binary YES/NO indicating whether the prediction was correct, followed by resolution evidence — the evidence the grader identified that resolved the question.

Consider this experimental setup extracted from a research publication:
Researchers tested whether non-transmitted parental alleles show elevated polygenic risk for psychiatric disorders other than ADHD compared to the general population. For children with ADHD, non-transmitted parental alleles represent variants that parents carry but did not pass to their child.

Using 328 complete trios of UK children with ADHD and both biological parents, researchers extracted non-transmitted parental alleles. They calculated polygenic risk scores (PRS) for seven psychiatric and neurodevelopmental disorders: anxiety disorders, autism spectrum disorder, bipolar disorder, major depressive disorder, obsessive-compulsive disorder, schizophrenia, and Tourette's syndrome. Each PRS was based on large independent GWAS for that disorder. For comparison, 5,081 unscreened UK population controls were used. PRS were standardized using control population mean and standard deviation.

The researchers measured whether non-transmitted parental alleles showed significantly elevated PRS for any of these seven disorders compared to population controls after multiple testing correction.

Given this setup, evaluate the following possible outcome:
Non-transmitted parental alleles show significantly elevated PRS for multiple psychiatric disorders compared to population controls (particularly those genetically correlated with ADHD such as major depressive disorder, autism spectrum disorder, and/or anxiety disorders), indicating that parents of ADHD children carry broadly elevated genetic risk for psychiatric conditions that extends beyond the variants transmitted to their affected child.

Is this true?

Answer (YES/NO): NO